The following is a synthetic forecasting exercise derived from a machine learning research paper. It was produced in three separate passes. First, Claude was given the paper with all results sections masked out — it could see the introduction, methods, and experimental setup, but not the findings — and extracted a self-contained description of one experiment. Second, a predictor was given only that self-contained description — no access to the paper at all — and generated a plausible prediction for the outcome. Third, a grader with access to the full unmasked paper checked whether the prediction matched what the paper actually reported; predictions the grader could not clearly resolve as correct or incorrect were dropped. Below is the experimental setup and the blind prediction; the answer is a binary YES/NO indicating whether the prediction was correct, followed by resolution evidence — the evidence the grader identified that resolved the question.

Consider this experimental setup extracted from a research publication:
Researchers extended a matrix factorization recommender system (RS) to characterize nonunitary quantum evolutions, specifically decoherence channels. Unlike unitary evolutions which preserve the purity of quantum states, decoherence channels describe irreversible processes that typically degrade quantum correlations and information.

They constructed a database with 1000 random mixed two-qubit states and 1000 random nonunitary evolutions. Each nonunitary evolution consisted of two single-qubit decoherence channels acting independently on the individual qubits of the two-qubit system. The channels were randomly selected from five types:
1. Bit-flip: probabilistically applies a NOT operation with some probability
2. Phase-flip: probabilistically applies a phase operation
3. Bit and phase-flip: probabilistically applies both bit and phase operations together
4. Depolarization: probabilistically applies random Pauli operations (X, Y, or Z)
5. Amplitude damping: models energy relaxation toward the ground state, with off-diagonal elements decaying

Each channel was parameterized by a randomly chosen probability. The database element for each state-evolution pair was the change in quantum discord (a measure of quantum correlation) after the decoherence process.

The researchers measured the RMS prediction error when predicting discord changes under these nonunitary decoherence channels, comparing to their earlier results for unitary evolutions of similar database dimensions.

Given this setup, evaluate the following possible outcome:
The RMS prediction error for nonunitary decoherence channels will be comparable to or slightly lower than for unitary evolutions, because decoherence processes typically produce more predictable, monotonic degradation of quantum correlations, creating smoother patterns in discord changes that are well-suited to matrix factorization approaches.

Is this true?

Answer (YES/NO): NO